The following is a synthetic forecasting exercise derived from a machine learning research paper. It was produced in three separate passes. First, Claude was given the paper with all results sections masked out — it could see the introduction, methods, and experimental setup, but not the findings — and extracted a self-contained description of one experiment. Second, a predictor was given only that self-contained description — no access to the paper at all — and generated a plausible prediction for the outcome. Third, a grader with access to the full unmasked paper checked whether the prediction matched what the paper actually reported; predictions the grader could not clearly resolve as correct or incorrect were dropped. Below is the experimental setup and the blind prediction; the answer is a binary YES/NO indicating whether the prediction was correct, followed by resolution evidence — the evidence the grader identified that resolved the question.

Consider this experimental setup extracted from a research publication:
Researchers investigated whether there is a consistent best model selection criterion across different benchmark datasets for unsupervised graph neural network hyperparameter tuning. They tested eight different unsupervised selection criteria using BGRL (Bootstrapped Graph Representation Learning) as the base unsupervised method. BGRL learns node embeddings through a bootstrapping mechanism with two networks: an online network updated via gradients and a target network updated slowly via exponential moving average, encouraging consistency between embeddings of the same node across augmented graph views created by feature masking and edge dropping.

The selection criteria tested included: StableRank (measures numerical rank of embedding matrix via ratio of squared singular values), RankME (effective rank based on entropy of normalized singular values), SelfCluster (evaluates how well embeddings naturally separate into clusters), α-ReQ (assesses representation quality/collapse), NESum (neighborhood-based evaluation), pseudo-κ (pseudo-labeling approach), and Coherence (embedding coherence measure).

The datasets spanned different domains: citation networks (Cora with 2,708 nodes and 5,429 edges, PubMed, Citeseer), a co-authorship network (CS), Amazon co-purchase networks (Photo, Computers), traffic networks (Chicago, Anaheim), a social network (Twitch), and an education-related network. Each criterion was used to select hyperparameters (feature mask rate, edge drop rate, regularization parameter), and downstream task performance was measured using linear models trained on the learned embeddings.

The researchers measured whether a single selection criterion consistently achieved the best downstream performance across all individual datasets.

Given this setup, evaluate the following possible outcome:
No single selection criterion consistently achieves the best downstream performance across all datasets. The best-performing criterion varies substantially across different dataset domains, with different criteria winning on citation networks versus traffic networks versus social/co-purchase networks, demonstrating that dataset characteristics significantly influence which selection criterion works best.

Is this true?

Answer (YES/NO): YES